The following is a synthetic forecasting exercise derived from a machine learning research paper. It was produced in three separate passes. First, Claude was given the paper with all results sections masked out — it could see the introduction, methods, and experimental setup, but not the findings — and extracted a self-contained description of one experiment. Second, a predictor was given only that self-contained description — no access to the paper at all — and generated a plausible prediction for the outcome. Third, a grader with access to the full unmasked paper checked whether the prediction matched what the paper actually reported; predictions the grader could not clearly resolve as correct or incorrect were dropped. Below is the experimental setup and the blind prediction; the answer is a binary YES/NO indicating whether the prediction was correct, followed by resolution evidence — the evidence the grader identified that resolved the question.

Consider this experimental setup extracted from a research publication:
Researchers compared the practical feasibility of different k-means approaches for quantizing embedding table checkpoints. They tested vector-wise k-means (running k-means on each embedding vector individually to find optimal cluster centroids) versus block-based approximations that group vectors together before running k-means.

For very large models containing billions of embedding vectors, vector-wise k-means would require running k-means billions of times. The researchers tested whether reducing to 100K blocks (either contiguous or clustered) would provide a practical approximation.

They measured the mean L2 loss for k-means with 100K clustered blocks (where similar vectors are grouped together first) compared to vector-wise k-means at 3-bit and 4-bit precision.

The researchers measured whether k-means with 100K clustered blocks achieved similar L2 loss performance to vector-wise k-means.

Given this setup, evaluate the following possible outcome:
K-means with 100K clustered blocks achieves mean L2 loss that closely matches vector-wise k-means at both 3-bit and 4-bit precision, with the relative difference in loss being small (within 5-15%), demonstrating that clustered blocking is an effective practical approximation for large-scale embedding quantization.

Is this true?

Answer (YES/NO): NO